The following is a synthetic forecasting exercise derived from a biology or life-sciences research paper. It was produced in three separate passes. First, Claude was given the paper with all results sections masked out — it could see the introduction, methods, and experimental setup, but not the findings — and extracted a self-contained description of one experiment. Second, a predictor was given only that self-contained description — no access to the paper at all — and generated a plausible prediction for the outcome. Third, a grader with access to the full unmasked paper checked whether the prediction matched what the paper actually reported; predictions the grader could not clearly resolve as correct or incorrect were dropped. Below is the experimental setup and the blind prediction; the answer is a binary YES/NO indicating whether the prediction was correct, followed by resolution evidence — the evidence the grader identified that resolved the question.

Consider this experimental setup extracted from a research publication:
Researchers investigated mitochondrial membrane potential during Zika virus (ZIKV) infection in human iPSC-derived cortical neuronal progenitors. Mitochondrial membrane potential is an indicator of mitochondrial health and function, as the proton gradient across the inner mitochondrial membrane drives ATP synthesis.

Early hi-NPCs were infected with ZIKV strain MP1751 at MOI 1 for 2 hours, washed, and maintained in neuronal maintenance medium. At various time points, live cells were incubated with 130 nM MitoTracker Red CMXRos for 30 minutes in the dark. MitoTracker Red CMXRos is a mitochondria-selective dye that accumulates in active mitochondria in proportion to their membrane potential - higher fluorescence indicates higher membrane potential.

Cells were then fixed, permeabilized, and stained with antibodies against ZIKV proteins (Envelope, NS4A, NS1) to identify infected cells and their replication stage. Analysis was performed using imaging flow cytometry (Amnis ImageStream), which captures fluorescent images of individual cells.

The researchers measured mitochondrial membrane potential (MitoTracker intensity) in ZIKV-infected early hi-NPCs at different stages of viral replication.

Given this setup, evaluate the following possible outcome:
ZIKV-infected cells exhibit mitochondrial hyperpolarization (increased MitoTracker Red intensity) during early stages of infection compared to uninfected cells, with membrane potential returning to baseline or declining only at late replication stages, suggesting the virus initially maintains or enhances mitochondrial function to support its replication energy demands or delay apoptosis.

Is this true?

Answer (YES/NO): NO